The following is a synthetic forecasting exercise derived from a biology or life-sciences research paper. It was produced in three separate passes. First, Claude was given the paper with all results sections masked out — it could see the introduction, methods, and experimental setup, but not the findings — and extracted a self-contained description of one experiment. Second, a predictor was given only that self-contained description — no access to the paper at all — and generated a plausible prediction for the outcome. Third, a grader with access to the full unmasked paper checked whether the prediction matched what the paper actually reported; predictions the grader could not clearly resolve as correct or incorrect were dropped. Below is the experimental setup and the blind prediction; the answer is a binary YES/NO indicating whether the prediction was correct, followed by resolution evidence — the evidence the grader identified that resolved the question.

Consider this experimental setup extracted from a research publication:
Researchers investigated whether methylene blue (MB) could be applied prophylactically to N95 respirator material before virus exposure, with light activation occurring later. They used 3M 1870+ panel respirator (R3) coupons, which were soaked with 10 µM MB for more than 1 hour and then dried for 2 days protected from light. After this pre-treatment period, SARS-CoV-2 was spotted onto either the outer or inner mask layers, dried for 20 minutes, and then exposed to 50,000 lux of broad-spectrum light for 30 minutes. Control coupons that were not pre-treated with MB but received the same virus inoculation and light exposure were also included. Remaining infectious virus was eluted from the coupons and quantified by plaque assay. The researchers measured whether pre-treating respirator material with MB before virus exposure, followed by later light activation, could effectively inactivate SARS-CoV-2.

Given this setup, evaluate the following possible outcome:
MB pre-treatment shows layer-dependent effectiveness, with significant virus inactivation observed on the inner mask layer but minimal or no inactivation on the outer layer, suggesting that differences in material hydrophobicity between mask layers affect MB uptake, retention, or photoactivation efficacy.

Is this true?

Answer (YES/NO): NO